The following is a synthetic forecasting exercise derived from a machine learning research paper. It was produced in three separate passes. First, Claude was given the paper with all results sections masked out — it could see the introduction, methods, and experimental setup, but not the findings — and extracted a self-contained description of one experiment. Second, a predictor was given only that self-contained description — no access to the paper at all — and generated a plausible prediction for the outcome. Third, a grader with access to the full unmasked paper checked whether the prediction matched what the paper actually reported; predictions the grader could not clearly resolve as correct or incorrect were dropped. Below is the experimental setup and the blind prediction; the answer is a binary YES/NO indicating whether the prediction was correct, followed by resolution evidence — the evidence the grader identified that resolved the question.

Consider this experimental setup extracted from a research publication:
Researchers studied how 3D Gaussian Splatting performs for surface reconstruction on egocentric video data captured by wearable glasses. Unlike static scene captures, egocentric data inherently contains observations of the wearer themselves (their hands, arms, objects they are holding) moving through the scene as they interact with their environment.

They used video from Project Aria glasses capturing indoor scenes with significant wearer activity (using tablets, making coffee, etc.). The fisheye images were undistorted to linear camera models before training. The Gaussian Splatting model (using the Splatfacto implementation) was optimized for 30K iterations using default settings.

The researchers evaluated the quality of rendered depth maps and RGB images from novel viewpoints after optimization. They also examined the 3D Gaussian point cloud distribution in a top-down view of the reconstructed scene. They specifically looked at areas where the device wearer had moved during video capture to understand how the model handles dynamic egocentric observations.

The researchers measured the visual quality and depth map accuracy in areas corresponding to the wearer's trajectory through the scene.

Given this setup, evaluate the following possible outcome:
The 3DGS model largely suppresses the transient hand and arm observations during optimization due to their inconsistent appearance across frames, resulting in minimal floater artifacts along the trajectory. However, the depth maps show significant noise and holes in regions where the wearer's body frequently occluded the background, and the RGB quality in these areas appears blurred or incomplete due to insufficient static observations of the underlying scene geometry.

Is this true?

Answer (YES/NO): NO